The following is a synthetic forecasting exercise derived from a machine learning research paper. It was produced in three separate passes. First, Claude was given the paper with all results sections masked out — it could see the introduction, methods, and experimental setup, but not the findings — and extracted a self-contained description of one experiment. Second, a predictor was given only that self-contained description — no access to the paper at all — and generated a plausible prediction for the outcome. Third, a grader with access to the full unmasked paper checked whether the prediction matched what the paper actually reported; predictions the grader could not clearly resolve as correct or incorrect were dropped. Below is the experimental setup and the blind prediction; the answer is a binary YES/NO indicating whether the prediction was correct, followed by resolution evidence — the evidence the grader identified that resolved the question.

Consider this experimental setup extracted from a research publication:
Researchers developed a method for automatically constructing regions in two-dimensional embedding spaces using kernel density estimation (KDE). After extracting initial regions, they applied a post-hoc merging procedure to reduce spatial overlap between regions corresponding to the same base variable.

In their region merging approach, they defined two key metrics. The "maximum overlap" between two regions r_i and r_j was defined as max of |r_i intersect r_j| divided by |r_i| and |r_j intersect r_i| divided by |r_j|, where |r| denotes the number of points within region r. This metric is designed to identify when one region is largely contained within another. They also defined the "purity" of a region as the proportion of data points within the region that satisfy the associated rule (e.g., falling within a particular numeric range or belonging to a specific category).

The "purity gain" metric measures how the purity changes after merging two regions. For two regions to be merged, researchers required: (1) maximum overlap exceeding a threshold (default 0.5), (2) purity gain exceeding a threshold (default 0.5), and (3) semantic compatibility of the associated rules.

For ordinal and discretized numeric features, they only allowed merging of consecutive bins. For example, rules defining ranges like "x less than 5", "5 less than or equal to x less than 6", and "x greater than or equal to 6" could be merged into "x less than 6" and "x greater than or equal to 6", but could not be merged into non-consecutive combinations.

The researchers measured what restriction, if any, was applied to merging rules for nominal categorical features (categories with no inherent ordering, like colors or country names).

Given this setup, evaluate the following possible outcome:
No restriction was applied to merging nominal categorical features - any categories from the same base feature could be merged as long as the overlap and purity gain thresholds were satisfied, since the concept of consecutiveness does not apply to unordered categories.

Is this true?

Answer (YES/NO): YES